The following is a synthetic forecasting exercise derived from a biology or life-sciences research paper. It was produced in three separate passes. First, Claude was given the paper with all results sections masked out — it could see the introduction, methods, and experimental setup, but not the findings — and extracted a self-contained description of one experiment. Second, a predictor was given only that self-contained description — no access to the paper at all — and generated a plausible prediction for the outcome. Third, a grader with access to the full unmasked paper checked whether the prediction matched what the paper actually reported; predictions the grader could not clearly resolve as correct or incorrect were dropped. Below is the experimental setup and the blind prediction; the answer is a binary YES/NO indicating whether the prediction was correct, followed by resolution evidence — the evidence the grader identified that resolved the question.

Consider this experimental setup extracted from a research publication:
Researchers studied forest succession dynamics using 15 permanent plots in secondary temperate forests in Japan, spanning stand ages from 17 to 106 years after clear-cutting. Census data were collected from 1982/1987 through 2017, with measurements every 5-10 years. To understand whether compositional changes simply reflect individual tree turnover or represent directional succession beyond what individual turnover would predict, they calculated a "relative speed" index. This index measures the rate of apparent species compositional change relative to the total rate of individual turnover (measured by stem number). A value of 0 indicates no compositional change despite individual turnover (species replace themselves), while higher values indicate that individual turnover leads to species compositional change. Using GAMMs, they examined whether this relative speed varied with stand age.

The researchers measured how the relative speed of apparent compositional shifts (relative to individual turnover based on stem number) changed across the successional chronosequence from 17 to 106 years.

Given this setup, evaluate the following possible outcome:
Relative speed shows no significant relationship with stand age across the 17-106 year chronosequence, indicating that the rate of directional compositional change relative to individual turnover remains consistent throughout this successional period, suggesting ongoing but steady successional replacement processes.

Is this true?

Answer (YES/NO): YES